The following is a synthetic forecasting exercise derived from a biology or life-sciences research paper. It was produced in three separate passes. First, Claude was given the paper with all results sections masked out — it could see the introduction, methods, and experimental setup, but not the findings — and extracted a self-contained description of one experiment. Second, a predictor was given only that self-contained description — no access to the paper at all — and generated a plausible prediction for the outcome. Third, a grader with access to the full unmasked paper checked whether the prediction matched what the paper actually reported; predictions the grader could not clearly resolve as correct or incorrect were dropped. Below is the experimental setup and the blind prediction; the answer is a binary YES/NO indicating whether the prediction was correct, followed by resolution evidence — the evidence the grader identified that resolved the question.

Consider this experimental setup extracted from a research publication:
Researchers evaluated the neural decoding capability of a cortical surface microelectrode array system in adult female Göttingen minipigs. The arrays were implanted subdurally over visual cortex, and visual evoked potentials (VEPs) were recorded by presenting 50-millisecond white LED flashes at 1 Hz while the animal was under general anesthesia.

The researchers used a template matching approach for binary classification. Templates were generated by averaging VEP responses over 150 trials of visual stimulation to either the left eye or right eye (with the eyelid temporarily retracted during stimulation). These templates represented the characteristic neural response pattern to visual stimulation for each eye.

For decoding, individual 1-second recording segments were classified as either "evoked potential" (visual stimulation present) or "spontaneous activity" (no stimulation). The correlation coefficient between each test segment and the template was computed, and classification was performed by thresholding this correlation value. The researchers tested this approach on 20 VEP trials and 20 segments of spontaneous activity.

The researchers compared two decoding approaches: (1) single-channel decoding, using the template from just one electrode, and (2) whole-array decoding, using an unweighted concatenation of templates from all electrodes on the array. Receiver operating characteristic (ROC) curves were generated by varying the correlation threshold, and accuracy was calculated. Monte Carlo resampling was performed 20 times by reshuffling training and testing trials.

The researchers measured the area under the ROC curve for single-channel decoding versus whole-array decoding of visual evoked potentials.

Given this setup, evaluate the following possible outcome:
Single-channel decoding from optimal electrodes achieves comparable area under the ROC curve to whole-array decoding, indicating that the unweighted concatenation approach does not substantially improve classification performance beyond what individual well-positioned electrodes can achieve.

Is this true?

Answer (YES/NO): NO